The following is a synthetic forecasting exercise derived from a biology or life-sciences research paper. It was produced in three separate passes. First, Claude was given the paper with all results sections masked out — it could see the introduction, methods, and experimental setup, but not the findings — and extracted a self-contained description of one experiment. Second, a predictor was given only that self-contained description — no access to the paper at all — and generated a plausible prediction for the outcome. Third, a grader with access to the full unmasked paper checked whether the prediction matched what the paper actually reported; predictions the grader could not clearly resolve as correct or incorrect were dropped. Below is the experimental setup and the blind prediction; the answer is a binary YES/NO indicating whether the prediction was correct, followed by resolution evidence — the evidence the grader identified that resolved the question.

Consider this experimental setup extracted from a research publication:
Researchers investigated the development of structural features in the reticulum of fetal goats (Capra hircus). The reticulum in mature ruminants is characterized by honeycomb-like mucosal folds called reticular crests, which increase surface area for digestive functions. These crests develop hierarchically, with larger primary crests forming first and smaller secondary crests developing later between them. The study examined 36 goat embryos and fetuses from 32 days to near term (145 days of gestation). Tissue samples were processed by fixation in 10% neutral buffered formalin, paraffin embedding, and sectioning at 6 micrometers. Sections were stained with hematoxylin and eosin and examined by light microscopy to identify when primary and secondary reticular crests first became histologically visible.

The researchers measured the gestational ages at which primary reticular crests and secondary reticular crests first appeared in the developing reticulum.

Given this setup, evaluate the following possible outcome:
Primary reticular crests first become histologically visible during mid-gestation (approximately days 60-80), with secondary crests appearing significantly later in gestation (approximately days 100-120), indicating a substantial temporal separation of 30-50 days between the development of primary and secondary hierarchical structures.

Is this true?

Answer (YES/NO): NO